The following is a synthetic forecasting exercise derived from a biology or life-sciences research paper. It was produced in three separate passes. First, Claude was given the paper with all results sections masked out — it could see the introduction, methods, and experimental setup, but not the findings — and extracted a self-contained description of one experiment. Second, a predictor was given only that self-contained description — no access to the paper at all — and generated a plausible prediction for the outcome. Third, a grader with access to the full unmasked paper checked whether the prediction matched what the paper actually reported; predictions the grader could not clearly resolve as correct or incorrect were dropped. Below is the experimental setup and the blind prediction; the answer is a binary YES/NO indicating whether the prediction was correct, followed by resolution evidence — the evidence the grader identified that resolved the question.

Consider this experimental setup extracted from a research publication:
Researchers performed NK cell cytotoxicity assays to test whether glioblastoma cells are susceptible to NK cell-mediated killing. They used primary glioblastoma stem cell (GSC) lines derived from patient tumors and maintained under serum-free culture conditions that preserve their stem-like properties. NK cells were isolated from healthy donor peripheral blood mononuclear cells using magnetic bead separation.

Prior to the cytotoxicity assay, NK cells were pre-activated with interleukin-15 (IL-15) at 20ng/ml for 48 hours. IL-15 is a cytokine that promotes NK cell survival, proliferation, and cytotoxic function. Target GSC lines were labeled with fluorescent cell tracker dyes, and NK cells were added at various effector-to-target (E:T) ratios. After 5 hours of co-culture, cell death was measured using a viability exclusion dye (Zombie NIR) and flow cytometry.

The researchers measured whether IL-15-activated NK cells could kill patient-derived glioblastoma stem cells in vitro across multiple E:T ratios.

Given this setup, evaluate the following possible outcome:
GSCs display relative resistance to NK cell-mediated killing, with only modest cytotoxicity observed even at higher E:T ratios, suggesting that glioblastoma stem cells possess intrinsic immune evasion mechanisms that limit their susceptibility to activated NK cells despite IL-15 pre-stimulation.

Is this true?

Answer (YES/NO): NO